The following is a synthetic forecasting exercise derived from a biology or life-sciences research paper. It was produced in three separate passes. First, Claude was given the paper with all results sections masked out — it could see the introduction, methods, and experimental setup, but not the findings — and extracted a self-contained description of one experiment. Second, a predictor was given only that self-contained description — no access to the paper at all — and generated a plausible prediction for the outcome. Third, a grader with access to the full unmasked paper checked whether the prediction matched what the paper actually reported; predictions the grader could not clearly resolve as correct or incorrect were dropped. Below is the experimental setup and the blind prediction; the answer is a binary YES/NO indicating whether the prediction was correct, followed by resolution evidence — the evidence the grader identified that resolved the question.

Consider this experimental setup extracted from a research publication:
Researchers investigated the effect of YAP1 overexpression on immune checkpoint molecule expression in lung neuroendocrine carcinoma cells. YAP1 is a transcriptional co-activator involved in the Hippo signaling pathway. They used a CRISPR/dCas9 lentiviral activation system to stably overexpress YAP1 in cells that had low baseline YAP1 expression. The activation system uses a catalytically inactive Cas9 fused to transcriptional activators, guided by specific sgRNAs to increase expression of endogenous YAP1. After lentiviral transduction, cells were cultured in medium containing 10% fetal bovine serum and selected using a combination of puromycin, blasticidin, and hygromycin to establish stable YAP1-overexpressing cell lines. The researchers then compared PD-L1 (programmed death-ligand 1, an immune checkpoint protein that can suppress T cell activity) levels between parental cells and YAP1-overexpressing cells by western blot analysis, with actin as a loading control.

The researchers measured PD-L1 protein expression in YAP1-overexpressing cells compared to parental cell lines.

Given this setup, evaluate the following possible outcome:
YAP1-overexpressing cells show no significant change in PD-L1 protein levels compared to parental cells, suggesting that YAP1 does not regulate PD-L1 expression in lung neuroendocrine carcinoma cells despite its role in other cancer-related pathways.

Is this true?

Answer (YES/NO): NO